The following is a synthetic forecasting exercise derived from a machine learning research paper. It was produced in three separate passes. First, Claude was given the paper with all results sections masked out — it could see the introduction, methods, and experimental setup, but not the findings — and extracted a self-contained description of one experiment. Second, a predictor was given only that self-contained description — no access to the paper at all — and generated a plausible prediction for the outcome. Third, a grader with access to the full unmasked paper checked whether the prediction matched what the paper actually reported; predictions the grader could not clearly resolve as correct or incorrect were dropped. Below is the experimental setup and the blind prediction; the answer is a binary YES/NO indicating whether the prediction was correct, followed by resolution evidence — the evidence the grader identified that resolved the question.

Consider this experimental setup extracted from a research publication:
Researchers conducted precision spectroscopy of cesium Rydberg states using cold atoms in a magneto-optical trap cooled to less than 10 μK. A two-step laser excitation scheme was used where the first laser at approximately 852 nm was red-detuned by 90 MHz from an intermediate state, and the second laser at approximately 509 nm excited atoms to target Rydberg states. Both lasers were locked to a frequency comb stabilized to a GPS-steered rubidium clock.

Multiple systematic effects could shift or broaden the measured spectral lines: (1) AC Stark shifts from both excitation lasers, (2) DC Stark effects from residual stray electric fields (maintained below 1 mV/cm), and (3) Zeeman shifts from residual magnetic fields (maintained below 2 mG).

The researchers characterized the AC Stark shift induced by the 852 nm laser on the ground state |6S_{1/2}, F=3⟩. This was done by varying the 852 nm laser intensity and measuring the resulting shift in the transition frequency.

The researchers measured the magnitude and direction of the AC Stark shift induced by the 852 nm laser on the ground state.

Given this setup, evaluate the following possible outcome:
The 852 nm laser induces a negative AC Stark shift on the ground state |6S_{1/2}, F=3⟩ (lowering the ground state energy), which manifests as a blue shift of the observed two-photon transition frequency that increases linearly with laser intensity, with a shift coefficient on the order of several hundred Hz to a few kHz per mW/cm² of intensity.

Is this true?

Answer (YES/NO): NO